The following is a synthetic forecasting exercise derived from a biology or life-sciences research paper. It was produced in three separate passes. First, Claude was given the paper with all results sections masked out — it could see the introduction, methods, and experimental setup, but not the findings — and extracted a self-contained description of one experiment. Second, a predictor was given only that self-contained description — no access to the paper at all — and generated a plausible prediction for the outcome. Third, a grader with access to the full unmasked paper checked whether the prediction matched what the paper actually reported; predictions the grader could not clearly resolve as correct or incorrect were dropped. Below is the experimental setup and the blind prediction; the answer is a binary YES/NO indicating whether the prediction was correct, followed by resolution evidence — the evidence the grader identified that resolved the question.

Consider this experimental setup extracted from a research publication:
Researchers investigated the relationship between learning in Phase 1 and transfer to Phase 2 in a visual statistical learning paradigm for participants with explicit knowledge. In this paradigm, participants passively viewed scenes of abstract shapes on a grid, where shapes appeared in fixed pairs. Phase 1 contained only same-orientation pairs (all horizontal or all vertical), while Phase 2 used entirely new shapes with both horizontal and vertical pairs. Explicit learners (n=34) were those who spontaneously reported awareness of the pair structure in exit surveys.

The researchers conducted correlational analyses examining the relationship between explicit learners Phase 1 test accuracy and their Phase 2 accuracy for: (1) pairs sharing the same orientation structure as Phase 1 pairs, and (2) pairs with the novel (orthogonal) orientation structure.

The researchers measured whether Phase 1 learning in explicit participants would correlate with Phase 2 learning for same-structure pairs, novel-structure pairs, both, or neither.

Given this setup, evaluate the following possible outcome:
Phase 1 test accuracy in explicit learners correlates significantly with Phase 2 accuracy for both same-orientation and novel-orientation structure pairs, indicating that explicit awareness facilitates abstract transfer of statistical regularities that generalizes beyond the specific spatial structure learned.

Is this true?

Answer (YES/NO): NO